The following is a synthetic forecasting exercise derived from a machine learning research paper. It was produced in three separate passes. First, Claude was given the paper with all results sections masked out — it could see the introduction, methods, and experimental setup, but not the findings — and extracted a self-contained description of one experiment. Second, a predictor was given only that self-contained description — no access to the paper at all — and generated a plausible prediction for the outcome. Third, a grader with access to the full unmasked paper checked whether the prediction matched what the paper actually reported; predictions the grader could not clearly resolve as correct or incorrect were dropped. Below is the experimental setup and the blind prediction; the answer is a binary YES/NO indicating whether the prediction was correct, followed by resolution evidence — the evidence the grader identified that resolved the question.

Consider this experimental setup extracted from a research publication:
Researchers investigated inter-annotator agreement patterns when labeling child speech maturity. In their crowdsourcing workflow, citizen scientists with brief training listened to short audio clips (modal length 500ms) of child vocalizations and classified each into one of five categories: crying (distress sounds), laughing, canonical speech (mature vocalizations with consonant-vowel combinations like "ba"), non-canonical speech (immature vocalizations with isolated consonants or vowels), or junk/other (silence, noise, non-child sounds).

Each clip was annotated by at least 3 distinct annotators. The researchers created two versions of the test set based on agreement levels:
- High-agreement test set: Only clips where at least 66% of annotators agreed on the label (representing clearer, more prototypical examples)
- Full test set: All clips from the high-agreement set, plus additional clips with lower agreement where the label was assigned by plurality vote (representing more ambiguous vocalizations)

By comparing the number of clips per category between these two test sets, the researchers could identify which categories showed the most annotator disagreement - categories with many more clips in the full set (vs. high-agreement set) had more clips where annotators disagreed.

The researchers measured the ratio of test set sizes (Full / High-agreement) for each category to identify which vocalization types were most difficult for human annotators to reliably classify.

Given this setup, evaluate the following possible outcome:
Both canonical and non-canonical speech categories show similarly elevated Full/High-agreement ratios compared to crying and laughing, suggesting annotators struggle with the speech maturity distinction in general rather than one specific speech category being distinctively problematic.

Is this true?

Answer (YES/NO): NO